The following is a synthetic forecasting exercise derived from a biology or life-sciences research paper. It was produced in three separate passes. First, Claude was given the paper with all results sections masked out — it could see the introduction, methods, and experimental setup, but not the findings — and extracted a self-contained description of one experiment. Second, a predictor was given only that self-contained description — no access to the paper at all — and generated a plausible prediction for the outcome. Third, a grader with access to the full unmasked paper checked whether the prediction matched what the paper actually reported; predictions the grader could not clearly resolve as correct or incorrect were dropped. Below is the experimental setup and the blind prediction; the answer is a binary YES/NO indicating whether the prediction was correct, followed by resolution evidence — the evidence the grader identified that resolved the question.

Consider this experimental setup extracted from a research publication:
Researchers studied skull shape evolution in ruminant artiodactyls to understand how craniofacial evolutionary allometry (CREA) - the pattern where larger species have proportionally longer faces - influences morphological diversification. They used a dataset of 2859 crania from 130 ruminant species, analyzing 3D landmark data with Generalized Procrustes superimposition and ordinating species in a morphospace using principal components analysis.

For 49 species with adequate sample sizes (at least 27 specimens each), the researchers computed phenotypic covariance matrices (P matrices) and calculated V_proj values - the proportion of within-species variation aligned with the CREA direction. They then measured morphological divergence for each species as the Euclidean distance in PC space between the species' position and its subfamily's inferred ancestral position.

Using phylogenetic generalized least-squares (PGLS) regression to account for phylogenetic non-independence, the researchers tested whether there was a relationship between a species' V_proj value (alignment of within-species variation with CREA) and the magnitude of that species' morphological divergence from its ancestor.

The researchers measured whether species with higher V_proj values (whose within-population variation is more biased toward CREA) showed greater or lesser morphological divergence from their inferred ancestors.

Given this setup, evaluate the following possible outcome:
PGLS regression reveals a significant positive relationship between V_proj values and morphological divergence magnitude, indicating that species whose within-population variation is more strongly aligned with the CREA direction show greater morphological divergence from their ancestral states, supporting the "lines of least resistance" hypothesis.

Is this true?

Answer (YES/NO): NO